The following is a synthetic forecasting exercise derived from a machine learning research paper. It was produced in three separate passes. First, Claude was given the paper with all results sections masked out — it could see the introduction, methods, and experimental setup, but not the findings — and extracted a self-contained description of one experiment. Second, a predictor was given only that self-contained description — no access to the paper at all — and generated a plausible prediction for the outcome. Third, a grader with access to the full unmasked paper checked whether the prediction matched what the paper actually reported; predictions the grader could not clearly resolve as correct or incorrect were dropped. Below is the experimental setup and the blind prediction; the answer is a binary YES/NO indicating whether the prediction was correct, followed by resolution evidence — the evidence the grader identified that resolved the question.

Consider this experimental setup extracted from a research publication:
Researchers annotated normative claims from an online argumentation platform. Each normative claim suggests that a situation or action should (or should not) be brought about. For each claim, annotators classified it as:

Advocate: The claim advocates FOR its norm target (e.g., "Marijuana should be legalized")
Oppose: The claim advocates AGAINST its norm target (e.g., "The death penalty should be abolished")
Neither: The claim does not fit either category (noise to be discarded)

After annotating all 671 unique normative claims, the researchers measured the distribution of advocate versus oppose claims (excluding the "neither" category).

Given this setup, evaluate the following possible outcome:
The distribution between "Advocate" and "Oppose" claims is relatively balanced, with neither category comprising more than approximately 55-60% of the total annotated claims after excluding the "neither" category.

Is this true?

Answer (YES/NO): NO